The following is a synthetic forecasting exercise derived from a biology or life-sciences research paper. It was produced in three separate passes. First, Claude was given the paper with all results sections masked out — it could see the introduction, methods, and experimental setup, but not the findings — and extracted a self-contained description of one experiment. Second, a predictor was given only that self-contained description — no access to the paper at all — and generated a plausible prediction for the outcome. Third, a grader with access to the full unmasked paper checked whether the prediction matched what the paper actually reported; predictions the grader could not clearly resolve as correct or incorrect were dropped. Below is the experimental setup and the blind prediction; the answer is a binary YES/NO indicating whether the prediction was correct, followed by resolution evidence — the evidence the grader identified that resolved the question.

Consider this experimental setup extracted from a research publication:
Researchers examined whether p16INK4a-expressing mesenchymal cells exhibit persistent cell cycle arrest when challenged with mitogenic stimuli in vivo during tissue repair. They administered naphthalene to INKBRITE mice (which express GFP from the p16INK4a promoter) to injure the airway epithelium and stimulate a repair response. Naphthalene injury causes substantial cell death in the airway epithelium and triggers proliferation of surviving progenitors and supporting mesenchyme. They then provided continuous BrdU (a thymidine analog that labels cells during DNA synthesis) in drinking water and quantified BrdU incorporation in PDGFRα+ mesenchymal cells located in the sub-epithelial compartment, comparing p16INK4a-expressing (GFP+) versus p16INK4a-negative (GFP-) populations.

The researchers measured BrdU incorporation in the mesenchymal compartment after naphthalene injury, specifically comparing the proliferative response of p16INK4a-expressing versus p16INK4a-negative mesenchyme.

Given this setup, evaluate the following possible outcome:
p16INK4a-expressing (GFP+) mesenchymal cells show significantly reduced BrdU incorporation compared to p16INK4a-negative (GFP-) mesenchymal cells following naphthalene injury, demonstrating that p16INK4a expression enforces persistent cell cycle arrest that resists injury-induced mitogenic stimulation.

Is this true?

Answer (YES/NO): YES